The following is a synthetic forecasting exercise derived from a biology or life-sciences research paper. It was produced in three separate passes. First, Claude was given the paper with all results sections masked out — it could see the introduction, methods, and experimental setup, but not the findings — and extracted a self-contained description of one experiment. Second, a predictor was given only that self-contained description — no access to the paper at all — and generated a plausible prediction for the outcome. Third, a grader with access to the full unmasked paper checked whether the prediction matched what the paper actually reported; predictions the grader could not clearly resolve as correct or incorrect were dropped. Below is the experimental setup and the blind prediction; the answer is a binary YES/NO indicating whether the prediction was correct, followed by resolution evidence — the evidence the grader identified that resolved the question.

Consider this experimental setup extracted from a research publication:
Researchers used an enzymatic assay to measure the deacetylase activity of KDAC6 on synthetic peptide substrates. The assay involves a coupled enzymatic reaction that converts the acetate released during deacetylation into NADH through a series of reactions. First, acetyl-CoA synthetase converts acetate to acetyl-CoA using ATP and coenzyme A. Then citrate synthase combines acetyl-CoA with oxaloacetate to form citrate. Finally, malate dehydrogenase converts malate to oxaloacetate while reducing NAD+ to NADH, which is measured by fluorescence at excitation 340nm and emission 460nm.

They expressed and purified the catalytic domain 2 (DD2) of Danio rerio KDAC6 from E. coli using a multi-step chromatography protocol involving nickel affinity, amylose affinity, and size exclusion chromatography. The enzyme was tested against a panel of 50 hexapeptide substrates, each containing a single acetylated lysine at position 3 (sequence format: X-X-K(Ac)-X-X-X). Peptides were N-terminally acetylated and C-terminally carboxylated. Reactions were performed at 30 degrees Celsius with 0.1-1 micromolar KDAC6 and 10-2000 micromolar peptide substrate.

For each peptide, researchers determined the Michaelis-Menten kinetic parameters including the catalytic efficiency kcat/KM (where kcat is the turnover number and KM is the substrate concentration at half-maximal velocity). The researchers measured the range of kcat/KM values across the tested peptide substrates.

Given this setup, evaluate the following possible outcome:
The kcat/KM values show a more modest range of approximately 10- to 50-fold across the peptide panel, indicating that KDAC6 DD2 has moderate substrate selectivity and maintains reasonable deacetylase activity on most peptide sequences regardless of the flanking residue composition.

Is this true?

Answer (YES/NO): NO